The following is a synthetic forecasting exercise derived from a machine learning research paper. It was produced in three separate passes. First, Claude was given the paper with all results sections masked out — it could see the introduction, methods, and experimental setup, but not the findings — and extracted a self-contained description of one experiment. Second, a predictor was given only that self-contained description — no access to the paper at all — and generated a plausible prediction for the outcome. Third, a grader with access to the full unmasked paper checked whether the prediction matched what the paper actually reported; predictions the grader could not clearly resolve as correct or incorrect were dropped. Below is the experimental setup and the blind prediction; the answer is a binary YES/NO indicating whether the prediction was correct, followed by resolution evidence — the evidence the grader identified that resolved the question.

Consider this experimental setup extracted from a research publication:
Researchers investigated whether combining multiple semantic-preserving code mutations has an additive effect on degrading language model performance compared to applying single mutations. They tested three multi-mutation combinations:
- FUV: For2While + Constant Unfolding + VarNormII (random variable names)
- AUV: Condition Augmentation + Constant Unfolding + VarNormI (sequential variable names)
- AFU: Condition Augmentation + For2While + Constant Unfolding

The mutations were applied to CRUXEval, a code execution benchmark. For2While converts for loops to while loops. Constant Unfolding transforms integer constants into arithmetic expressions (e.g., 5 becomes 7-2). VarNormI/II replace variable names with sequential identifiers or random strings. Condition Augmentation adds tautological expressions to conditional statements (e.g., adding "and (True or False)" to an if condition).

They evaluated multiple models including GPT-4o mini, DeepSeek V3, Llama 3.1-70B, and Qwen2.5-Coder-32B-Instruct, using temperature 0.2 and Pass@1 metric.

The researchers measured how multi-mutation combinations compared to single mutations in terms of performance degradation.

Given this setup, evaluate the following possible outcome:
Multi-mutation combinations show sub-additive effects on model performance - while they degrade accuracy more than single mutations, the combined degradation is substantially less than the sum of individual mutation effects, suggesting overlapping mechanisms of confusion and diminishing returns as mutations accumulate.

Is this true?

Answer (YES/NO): YES